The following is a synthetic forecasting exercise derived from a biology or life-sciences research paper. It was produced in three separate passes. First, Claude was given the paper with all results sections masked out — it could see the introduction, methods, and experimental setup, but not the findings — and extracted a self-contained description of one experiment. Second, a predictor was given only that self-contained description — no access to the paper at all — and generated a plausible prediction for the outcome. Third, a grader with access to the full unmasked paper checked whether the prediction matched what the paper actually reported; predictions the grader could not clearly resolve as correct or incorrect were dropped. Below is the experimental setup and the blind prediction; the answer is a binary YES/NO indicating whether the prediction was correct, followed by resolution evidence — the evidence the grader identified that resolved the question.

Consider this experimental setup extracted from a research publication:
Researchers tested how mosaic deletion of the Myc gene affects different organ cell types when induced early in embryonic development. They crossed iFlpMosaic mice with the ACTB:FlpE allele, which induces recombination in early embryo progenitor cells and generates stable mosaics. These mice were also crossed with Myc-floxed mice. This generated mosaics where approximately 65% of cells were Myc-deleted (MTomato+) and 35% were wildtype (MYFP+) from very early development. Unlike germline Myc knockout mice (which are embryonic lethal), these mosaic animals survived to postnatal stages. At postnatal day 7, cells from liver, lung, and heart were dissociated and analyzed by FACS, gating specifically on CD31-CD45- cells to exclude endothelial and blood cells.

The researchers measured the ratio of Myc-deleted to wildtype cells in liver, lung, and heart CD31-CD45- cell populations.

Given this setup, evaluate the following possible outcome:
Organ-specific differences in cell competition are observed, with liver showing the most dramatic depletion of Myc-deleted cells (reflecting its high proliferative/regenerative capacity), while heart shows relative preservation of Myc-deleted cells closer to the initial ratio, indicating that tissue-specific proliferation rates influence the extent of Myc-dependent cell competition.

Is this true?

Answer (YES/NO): NO